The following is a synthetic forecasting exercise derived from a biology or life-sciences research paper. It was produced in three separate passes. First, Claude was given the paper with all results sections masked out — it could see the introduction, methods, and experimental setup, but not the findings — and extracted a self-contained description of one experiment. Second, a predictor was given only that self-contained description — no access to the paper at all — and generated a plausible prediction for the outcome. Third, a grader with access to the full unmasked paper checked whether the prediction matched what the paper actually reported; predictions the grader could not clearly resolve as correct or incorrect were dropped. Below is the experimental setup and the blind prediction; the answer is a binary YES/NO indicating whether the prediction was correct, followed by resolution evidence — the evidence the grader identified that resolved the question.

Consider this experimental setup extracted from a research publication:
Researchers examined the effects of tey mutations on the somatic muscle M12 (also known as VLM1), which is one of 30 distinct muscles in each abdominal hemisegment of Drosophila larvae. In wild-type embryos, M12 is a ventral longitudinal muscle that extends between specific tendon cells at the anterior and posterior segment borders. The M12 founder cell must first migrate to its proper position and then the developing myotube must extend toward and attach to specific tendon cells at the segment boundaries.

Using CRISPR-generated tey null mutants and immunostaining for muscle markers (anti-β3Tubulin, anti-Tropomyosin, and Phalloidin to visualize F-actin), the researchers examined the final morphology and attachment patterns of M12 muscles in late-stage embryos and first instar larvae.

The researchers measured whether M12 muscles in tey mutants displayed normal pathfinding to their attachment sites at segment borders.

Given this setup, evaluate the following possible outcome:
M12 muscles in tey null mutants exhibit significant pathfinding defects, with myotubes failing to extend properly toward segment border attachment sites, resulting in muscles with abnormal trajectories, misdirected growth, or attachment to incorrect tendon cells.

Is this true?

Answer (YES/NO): YES